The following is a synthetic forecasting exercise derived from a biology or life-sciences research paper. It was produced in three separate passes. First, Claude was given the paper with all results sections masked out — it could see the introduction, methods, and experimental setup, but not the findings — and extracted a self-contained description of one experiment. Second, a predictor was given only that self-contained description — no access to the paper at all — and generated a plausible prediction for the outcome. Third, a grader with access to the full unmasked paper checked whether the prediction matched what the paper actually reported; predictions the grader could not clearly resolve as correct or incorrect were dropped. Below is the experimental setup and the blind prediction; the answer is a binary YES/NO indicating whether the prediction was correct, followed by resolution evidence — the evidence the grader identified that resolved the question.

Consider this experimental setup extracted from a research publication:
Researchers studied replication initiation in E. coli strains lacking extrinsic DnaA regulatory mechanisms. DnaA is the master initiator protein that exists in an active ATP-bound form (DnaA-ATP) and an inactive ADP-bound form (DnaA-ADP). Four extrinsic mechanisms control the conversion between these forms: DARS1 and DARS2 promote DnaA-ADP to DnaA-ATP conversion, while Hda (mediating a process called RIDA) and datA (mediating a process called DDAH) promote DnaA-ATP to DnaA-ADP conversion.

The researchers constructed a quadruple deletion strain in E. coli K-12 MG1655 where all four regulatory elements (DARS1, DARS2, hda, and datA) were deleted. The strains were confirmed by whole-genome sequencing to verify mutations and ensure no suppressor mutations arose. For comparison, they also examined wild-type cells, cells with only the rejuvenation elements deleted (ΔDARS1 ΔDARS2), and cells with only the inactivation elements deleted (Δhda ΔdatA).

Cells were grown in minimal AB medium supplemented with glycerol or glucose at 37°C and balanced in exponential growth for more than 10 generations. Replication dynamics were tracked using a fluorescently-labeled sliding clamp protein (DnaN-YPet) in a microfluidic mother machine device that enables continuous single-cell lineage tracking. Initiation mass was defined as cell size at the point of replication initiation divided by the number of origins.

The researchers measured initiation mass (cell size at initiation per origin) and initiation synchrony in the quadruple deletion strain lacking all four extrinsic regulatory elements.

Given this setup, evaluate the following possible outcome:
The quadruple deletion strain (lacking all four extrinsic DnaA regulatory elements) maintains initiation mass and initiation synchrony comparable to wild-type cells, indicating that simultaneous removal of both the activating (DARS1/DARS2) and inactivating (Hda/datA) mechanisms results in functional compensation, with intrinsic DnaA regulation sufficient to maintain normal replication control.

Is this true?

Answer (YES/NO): YES